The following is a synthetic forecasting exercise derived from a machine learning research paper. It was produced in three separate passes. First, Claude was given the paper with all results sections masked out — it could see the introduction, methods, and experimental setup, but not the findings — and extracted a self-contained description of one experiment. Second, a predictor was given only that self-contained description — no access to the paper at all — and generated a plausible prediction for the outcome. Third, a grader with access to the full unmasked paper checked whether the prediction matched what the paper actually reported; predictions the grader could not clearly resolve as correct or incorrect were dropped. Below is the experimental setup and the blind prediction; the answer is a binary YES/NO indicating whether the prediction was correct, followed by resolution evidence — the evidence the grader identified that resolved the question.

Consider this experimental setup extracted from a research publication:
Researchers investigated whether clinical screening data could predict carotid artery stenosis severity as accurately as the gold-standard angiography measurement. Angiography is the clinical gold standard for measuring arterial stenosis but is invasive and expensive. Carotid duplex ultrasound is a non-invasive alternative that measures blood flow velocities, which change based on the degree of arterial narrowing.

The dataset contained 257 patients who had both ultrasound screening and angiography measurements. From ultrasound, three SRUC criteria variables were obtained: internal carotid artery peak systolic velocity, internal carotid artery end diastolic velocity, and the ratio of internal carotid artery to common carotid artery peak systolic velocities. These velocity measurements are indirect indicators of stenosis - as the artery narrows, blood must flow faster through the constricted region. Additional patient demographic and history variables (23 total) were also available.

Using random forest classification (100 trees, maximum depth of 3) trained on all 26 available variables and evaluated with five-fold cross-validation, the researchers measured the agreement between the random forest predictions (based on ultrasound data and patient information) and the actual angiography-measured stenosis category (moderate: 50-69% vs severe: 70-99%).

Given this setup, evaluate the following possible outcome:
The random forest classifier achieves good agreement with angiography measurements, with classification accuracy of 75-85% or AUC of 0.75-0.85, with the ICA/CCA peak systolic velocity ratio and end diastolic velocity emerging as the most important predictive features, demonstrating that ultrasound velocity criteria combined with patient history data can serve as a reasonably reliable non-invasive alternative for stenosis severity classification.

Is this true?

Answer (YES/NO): NO